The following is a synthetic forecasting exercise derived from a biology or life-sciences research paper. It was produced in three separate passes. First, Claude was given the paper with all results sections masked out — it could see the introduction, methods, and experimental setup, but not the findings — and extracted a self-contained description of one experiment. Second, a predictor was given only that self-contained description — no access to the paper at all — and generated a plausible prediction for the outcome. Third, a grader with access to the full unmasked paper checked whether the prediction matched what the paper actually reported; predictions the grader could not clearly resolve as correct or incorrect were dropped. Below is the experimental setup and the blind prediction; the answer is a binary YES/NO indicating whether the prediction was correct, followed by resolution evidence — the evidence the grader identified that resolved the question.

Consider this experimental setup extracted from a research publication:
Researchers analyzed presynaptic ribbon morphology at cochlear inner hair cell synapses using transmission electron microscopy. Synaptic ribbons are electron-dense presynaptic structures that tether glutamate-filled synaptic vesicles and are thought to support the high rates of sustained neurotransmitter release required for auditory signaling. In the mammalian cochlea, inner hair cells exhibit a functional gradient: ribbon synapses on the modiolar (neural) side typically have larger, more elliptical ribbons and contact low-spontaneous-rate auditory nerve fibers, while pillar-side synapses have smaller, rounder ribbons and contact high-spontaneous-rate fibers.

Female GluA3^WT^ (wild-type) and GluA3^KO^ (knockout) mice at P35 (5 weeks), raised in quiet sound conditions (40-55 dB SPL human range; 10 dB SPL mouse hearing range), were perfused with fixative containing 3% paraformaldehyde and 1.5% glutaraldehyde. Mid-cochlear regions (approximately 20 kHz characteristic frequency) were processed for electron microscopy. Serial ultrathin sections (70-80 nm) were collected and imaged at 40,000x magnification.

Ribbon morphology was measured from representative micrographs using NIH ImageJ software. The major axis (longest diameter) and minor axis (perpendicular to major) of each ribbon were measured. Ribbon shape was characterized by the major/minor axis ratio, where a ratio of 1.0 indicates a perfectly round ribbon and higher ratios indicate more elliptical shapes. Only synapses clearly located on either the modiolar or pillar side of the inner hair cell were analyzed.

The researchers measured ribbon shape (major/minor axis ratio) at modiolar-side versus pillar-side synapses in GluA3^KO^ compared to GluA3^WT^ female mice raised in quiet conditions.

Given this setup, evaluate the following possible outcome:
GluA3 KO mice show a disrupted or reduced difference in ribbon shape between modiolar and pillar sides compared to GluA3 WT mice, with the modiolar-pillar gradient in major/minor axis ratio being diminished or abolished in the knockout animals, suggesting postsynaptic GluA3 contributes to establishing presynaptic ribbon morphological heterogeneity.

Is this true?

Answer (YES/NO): YES